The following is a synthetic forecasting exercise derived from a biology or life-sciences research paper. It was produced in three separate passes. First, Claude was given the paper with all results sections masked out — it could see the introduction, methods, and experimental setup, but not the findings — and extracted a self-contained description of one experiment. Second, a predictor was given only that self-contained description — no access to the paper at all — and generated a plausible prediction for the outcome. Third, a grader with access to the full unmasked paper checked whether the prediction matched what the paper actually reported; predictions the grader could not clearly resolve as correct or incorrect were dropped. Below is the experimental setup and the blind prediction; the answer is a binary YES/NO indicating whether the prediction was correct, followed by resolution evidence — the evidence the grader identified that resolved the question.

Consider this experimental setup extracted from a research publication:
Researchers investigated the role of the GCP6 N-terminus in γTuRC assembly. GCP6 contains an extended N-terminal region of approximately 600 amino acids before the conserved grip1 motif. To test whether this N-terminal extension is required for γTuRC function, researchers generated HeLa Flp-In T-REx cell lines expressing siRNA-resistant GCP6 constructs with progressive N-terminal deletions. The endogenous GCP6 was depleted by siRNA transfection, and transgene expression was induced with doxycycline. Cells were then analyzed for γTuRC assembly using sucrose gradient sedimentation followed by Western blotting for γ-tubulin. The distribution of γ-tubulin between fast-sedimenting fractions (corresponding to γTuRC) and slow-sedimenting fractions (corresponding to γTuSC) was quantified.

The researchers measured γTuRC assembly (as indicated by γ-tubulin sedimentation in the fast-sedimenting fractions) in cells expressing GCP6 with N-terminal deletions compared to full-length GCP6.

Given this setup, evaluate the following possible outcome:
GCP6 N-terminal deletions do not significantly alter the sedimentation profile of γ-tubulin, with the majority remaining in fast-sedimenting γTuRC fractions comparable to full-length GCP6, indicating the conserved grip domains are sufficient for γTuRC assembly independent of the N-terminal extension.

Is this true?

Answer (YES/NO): NO